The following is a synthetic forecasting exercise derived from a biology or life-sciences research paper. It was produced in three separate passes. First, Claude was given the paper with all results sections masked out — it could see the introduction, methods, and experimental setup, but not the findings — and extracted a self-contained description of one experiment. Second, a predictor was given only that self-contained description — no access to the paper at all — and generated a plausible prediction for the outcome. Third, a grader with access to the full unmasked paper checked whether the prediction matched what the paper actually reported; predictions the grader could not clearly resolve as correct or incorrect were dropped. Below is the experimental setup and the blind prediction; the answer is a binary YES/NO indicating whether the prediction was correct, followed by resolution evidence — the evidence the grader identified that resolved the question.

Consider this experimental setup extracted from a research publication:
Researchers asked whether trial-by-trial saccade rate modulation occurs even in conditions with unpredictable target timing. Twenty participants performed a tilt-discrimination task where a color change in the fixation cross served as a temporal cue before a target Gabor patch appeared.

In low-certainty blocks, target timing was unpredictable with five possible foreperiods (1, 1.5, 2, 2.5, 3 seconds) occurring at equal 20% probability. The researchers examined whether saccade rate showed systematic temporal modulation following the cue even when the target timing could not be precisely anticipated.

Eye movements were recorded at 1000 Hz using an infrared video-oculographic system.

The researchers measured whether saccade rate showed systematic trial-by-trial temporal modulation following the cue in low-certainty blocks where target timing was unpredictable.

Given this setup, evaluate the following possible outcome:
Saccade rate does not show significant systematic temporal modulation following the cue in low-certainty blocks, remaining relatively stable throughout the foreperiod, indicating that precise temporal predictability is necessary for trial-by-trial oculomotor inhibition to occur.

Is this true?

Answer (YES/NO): NO